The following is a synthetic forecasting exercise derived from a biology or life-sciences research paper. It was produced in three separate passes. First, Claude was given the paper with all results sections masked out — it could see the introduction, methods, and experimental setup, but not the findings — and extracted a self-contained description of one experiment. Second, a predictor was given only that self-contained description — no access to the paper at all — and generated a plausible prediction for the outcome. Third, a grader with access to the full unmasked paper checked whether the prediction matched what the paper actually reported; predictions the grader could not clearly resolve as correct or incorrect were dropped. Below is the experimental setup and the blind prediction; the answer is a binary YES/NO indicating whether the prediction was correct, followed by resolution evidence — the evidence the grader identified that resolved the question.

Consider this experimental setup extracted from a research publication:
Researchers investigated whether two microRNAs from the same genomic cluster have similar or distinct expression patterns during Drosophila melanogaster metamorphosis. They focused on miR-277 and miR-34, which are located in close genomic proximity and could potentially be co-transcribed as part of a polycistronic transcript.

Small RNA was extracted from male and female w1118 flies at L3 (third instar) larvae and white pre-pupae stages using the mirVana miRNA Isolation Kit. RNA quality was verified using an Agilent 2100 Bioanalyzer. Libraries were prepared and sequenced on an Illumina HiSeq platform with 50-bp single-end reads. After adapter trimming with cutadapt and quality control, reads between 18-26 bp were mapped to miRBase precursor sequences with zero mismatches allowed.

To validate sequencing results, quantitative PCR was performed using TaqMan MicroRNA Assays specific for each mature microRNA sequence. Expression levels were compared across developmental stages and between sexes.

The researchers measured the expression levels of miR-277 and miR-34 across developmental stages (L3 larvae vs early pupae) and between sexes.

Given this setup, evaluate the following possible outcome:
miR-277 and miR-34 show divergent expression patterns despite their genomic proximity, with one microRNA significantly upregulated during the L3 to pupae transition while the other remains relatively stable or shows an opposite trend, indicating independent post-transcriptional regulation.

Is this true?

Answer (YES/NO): NO